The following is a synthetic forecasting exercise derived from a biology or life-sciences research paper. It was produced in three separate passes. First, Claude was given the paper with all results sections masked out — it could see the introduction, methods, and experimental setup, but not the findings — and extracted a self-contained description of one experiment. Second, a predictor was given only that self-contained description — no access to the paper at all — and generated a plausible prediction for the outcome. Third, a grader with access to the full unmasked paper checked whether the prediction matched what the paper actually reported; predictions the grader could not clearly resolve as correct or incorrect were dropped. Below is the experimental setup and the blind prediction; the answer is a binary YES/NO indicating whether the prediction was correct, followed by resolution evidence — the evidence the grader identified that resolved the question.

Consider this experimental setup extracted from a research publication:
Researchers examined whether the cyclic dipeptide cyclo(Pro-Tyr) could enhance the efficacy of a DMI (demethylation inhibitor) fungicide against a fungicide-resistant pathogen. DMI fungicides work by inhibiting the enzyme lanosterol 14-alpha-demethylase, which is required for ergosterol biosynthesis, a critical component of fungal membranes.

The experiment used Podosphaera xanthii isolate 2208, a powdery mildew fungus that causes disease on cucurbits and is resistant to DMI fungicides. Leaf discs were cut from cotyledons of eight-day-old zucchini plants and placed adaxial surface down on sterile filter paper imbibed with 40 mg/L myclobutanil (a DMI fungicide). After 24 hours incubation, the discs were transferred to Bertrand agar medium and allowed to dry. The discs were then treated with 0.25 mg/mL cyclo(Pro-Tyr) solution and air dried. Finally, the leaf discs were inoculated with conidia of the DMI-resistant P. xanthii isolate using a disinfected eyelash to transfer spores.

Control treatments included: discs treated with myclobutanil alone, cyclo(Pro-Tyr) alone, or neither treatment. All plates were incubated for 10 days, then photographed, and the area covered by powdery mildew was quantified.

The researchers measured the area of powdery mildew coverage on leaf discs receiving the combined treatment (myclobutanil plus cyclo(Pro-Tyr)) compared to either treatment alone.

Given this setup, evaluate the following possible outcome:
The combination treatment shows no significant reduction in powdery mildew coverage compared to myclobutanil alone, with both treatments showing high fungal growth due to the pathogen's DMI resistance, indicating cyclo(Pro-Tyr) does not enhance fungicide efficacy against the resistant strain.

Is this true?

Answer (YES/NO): NO